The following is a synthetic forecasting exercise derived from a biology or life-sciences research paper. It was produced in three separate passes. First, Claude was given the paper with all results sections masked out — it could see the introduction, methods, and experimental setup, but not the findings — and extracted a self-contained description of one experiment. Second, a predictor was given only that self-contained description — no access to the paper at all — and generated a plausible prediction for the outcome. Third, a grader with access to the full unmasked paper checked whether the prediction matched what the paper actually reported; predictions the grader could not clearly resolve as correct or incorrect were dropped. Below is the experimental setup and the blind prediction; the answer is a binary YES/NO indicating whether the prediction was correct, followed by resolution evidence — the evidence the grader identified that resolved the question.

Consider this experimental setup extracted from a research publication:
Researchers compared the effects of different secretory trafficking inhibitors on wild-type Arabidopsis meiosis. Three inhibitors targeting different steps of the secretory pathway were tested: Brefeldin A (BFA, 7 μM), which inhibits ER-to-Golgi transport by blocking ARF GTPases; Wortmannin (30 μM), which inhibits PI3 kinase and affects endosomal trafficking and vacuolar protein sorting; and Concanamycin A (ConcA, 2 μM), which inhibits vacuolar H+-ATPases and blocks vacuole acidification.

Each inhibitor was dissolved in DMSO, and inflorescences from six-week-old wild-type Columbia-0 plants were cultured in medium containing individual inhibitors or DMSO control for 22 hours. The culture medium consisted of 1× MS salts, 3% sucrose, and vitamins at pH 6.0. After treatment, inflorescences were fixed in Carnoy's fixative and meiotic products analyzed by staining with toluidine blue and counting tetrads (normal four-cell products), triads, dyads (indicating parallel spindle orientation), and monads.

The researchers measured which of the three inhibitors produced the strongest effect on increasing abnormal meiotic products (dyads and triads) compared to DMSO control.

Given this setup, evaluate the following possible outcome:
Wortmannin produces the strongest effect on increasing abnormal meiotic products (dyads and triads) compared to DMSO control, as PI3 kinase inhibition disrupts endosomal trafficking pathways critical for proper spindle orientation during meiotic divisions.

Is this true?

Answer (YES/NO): NO